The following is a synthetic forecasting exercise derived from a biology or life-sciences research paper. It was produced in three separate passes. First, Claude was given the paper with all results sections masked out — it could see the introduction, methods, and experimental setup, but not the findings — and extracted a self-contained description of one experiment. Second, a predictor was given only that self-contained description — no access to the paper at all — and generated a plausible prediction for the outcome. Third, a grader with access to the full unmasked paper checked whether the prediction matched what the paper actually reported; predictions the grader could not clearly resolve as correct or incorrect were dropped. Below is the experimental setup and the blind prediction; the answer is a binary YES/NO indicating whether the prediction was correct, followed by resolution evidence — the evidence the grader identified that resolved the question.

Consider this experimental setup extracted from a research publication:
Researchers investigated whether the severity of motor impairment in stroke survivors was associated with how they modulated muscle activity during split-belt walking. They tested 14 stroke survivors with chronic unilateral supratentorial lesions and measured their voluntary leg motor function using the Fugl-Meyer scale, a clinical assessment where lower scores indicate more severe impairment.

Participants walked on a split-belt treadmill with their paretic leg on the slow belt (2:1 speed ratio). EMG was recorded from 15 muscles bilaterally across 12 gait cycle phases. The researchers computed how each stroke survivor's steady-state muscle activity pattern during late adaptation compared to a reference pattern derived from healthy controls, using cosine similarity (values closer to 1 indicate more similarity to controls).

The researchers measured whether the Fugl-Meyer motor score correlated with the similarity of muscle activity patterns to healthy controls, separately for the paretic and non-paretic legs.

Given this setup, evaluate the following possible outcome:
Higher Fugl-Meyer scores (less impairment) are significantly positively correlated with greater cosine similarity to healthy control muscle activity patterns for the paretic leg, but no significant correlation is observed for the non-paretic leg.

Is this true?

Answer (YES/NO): YES